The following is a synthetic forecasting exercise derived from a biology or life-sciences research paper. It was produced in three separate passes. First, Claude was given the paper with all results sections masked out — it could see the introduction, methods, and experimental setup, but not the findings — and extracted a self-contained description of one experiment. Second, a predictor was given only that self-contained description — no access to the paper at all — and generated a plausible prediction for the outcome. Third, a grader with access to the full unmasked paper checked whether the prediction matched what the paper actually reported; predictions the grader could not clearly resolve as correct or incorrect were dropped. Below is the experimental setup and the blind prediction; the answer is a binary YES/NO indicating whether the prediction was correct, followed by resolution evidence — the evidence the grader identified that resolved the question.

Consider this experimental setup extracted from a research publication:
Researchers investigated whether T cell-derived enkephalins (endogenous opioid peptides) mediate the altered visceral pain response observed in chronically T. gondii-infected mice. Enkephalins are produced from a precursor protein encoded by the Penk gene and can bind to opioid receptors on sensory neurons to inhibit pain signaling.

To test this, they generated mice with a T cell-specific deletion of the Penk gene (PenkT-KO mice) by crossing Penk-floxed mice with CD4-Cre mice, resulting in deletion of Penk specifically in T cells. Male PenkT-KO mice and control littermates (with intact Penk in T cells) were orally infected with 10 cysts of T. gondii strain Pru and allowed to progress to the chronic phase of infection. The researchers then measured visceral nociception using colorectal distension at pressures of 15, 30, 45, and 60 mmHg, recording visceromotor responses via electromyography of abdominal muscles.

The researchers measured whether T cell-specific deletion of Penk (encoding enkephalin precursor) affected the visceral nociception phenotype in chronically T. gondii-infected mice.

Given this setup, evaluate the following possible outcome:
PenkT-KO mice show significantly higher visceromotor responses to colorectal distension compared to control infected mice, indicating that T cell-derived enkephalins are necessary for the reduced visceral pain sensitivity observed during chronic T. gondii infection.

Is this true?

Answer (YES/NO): NO